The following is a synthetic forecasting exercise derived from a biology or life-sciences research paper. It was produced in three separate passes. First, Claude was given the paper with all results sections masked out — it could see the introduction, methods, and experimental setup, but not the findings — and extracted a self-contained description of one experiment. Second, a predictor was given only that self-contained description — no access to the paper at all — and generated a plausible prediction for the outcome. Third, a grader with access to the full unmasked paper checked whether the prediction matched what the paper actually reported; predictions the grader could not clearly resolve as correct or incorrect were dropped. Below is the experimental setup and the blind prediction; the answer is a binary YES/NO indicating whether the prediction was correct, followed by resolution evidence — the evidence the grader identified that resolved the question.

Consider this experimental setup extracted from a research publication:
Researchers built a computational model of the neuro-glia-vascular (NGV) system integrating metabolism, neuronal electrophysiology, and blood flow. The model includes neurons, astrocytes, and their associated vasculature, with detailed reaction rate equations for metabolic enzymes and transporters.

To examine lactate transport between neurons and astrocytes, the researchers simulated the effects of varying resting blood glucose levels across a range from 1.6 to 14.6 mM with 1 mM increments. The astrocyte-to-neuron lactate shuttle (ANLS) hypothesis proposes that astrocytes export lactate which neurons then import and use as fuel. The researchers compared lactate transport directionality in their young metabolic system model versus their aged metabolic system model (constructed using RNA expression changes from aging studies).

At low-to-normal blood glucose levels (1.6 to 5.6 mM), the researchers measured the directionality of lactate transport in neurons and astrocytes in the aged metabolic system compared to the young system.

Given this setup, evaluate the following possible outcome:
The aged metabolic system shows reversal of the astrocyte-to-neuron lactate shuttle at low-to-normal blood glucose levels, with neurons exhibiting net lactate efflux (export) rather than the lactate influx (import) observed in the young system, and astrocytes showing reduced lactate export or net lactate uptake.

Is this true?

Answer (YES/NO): NO